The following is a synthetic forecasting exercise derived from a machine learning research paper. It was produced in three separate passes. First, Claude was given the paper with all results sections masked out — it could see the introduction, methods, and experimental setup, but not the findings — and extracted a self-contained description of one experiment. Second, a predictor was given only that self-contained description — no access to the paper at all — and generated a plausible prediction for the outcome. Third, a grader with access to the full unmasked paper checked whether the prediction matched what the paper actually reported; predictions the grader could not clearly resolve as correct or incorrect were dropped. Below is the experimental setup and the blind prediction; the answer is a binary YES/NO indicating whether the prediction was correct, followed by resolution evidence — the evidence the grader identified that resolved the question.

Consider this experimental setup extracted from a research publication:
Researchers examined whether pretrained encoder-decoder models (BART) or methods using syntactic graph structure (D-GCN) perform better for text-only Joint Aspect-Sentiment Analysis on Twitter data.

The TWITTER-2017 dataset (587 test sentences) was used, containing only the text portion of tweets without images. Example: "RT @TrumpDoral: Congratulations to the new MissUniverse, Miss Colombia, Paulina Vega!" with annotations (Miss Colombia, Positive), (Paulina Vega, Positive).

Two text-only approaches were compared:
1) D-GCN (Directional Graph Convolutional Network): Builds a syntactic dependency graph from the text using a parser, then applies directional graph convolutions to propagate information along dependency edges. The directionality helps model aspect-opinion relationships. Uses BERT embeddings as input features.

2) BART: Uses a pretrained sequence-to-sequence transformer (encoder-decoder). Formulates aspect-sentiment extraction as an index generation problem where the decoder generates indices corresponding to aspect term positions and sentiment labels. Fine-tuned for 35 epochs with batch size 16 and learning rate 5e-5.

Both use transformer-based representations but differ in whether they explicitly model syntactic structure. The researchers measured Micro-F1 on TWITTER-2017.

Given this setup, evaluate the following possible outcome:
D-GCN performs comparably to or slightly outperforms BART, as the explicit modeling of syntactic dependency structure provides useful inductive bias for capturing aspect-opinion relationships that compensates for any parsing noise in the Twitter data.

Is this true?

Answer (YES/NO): NO